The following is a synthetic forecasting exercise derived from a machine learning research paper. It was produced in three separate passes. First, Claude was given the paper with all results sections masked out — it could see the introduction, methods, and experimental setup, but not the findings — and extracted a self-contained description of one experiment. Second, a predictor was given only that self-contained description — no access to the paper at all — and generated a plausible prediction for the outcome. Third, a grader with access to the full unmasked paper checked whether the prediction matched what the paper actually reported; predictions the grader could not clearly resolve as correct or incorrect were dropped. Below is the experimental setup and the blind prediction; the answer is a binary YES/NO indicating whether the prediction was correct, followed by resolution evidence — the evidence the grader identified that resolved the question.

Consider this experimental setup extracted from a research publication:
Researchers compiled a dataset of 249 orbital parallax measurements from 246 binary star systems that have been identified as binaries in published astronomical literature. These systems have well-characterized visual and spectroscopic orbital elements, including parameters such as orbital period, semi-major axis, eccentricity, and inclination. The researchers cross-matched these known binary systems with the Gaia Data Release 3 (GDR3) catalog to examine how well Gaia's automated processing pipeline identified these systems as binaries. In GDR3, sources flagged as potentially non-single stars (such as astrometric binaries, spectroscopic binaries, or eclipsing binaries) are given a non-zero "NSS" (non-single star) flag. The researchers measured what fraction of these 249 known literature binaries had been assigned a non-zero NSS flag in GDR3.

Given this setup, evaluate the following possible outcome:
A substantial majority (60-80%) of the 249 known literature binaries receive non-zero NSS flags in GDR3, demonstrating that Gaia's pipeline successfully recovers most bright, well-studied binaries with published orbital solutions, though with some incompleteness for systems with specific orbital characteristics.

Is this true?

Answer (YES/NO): NO